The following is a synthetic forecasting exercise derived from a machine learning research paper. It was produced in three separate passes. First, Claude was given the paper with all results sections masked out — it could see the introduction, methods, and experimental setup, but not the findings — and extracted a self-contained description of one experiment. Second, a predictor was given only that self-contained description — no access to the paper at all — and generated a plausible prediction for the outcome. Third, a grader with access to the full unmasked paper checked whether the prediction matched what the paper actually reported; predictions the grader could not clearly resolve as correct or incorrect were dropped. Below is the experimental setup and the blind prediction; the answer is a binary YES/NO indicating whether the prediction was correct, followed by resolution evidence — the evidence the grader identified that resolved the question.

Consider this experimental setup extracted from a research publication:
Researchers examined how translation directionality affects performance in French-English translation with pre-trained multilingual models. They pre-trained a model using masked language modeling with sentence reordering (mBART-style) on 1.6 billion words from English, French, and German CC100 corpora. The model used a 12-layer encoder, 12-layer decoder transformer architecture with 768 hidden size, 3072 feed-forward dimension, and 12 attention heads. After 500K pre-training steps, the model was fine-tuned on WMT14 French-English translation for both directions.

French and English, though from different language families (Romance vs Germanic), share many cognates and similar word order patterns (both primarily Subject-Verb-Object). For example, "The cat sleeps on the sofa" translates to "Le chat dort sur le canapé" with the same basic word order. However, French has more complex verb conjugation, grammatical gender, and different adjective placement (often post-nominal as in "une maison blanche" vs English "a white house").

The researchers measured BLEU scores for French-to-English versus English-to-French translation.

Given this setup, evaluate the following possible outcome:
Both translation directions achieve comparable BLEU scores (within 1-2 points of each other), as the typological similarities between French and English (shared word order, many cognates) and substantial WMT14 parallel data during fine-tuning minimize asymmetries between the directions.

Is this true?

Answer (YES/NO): YES